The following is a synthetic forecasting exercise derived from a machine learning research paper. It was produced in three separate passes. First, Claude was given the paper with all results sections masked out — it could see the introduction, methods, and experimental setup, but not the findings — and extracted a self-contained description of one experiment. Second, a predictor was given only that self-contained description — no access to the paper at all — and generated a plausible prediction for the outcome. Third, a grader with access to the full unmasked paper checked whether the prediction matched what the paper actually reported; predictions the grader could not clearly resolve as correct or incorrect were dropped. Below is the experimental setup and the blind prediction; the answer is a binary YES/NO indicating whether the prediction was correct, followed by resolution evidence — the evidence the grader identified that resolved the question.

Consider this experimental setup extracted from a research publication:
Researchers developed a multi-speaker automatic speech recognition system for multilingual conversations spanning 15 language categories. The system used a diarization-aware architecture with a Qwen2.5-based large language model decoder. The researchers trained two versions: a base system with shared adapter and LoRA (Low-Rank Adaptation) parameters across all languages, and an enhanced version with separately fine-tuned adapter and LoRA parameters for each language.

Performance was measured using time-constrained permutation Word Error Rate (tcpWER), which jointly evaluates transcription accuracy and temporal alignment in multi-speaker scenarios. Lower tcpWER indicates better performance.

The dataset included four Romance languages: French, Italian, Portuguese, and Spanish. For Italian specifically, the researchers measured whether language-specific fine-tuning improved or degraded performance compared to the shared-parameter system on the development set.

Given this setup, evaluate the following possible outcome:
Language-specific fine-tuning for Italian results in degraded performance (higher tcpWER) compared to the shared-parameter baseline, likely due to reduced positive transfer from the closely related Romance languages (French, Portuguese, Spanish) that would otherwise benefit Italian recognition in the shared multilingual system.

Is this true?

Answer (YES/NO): YES